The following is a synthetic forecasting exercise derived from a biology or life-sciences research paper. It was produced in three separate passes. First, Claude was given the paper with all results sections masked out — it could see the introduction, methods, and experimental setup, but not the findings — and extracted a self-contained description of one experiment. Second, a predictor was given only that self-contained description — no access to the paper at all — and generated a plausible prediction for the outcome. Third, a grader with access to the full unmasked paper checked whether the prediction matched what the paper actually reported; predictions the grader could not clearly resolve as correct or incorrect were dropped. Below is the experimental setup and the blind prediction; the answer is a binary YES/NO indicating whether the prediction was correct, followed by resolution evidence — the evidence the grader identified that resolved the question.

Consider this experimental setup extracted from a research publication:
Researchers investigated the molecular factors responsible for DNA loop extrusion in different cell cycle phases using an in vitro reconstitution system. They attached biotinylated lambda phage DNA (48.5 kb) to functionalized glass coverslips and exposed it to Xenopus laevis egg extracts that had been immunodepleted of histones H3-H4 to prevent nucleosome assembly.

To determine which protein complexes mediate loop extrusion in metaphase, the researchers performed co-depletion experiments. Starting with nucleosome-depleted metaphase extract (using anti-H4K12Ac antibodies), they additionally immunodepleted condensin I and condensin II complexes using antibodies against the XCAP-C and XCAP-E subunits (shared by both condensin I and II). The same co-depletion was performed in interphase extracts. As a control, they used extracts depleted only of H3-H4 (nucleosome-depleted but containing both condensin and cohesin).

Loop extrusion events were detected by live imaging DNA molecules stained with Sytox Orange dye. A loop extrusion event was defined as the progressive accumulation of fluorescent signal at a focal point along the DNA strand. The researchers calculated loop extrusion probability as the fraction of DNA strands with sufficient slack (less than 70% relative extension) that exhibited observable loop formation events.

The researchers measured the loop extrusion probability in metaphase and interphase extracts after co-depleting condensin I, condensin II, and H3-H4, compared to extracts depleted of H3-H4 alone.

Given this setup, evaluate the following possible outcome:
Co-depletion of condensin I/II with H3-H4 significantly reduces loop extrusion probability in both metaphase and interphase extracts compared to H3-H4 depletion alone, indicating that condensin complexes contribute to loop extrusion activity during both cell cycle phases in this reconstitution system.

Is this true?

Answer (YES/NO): NO